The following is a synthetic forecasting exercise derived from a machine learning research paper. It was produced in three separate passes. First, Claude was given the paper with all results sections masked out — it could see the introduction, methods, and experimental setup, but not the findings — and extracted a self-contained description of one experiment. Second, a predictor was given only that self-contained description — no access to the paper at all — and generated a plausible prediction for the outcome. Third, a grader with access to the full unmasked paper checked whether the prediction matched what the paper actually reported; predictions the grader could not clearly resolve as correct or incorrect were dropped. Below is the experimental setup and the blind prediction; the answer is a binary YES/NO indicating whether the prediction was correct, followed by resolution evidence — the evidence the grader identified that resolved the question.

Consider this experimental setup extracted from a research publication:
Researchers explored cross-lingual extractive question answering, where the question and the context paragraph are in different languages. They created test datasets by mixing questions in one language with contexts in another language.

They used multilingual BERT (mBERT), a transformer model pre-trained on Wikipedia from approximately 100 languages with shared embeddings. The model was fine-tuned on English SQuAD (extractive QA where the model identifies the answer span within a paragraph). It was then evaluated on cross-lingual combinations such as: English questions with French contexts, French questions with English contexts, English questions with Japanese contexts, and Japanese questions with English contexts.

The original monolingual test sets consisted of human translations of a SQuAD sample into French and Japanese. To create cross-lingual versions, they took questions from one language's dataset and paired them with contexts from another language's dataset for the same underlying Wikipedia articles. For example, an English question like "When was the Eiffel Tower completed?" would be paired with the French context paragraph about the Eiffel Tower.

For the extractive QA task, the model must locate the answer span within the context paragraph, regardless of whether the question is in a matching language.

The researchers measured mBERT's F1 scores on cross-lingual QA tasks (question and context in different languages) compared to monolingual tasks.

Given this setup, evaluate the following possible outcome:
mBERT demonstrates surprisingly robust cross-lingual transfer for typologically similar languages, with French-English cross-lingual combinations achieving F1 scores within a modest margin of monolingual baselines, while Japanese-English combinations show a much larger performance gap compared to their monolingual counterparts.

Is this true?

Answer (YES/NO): NO